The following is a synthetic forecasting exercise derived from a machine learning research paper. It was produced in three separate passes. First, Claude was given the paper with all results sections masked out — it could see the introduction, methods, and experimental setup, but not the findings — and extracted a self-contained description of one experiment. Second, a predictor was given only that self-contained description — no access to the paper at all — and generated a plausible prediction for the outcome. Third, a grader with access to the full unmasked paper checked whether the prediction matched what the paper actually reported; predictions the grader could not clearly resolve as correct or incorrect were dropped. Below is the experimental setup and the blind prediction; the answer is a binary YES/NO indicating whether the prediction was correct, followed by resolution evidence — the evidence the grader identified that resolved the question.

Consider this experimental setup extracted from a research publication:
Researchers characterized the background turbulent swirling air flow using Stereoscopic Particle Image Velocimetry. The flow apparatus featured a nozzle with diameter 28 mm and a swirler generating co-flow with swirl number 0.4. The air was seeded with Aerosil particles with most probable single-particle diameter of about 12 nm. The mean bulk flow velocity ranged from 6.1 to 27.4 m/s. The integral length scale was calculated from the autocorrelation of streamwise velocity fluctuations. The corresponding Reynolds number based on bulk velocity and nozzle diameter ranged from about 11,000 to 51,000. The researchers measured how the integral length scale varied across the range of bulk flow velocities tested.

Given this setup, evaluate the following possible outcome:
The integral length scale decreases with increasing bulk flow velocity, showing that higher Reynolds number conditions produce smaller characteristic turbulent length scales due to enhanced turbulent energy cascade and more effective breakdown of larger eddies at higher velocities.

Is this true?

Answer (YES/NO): NO